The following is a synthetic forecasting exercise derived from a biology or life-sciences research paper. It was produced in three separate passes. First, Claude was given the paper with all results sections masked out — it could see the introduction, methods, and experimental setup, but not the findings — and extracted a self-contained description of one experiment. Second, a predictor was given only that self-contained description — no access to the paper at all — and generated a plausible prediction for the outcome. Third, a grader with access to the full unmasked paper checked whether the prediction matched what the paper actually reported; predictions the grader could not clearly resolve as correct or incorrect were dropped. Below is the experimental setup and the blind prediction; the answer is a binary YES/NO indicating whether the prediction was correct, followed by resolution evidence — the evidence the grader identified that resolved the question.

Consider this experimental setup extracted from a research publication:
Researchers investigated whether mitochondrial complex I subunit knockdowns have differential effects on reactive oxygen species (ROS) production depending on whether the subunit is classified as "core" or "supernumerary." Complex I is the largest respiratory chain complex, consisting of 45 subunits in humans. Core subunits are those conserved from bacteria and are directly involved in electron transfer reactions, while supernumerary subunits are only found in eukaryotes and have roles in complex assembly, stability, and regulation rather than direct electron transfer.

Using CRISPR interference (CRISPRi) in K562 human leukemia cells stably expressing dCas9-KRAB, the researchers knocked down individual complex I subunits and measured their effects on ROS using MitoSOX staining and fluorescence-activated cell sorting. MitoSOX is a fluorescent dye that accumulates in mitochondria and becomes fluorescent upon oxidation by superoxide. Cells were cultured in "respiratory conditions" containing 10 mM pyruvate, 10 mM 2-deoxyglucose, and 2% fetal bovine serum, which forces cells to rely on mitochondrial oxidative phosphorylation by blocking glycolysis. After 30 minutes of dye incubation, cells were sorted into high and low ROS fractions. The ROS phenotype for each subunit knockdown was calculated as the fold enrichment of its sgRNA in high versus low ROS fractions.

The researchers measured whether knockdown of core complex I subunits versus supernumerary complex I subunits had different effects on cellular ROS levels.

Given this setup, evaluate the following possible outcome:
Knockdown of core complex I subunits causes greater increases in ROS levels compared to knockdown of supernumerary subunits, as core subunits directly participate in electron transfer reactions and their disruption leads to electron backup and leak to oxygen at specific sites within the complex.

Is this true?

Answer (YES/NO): NO